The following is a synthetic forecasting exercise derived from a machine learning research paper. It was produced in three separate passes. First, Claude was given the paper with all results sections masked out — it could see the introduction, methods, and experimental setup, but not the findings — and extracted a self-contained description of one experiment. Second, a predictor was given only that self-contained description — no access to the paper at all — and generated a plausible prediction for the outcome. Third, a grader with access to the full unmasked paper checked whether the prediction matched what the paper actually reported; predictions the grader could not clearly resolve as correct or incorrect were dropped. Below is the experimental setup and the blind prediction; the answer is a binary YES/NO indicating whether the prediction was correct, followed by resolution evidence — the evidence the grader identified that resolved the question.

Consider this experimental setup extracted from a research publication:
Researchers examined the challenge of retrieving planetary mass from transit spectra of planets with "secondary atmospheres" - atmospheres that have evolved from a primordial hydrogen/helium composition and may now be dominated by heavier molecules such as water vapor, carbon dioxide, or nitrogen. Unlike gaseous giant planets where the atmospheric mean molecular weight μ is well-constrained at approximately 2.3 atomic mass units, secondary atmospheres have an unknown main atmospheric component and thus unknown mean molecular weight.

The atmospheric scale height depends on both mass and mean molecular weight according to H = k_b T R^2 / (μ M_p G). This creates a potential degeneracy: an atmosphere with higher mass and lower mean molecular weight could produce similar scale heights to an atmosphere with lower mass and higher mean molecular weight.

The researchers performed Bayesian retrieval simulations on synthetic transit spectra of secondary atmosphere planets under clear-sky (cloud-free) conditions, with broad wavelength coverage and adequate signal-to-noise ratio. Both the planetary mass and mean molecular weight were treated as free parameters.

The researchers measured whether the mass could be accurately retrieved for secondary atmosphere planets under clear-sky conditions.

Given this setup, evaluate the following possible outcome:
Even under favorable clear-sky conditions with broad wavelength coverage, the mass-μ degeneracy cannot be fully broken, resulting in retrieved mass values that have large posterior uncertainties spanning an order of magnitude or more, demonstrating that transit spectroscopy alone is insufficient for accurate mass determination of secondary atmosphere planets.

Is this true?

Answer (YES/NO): NO